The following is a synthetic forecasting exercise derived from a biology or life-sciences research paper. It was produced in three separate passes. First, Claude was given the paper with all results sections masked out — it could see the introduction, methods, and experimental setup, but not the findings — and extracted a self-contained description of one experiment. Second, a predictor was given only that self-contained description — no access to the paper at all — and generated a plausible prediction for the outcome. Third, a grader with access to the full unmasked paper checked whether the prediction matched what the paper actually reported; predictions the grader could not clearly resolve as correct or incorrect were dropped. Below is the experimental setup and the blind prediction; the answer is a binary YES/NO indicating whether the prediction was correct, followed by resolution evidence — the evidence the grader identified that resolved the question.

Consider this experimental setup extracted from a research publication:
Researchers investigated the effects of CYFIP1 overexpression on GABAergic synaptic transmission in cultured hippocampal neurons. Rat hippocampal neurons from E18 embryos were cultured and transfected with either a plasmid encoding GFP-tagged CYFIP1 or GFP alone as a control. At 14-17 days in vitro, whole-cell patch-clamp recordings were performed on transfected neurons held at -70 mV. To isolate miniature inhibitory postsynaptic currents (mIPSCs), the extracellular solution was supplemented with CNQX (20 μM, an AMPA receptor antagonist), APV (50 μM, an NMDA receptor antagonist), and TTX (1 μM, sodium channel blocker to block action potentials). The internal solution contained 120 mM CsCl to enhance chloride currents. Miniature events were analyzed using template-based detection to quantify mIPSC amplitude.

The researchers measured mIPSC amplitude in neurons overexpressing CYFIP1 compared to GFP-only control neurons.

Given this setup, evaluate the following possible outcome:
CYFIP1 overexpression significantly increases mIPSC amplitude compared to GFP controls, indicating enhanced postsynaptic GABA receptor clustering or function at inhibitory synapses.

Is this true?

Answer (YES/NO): NO